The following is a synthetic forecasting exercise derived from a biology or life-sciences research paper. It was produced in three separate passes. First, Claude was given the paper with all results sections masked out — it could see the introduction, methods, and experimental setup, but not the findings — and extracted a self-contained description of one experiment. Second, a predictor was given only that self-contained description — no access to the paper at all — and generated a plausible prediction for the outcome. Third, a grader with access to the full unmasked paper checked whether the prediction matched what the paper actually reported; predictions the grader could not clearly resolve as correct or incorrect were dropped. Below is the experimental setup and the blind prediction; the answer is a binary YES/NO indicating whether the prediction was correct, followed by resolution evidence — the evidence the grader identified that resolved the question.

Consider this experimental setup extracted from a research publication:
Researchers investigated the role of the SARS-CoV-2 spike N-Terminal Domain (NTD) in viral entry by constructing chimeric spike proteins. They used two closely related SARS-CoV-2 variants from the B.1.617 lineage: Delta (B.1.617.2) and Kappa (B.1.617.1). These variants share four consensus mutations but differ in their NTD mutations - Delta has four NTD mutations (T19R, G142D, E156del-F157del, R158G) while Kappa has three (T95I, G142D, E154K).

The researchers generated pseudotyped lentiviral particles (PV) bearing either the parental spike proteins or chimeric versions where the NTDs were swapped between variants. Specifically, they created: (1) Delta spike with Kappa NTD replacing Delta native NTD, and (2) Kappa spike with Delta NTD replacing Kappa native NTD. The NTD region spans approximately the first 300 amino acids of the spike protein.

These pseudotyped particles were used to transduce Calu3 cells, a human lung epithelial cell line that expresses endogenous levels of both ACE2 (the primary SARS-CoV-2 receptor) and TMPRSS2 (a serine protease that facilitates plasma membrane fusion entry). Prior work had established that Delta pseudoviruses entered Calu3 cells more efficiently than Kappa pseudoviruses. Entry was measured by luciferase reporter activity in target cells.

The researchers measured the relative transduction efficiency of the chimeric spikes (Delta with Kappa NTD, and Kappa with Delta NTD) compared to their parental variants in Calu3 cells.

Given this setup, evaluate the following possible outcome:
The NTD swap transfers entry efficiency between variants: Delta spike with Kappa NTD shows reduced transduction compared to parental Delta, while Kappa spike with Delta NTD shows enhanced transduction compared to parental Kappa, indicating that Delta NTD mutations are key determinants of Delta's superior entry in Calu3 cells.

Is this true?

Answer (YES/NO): YES